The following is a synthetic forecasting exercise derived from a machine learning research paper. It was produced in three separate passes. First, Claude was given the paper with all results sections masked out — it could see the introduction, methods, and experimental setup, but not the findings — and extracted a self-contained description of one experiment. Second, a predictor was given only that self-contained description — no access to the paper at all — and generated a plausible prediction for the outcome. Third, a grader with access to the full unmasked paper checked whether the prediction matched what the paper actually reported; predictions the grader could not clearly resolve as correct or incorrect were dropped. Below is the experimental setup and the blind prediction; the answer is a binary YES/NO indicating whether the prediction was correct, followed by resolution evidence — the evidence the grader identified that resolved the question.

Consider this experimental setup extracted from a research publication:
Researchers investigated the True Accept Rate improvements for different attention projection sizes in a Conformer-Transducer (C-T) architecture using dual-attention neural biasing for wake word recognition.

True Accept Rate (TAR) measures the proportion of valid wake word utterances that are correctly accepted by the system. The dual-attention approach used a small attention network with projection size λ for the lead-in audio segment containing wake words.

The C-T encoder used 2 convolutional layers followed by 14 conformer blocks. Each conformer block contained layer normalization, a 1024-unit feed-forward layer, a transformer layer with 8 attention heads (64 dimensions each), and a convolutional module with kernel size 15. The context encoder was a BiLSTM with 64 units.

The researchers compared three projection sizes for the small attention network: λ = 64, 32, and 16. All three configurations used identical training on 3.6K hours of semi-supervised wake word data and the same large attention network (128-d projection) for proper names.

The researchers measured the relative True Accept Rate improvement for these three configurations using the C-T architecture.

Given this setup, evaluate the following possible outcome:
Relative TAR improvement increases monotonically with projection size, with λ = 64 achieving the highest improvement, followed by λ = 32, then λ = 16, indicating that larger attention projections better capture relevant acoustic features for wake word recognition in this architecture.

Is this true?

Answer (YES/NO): NO